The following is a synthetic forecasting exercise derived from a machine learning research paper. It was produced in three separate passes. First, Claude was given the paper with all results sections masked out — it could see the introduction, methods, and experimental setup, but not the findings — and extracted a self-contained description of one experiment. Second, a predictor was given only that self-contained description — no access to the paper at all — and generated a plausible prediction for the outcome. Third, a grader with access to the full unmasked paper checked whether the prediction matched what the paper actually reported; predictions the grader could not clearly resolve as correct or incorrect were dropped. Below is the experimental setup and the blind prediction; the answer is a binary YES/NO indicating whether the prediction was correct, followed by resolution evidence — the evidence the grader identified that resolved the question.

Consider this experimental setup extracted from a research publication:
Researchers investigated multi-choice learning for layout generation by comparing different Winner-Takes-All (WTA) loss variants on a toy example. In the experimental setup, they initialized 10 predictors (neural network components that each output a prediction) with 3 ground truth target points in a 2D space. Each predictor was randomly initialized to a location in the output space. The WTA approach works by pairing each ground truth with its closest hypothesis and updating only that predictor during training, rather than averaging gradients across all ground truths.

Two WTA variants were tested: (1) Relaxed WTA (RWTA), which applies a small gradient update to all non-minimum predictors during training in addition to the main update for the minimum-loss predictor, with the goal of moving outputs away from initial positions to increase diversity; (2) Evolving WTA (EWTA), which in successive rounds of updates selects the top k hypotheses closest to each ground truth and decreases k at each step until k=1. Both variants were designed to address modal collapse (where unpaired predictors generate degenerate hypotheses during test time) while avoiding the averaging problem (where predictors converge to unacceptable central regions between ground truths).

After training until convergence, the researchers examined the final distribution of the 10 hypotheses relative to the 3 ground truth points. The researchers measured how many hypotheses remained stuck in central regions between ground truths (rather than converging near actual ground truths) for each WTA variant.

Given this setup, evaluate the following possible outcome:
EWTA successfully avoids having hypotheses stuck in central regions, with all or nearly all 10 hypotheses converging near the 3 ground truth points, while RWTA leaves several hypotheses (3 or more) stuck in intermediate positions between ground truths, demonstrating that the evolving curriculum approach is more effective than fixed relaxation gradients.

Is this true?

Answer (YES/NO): NO